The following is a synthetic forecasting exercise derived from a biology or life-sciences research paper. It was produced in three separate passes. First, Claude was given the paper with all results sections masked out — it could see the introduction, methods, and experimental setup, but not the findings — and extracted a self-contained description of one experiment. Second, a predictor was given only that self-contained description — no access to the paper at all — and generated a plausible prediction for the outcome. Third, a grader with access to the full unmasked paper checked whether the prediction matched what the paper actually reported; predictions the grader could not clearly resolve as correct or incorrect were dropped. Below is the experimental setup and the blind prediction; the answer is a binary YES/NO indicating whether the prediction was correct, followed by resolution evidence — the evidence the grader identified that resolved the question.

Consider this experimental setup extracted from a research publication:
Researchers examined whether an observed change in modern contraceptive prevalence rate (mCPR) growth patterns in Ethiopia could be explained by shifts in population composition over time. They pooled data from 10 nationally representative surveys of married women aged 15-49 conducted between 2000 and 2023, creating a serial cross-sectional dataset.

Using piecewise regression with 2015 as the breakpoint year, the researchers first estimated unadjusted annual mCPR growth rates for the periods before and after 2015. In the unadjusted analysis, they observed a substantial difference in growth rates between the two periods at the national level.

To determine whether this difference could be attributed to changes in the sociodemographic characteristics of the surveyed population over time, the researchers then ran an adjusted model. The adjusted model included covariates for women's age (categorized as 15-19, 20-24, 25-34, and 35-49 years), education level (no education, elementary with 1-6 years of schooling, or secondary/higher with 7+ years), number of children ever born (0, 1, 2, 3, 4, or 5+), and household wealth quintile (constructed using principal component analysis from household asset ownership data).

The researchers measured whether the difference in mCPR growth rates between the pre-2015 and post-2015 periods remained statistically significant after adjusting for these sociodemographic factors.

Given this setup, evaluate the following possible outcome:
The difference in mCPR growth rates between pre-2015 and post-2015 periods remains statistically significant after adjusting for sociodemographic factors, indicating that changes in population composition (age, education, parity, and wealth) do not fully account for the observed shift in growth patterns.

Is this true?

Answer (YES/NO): YES